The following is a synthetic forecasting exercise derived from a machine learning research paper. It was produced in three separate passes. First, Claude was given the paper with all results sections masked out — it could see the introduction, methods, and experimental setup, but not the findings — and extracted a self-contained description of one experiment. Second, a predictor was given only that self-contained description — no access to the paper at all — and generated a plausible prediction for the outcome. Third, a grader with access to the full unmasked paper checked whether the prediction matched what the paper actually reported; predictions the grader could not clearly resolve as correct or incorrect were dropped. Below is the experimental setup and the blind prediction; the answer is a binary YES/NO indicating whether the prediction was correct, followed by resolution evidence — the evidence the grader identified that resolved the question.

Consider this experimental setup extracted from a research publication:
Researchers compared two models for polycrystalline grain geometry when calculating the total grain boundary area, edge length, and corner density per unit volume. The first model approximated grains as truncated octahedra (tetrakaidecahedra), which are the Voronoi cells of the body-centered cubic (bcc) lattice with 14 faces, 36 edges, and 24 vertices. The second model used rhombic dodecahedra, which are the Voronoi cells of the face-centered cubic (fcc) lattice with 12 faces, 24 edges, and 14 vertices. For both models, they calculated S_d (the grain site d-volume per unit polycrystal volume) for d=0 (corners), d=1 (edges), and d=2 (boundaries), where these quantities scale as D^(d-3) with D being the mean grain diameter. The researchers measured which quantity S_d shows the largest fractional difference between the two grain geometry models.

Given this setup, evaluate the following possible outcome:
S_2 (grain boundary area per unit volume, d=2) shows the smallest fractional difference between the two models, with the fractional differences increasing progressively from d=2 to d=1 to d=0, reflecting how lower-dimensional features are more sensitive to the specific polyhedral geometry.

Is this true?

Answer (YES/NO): YES